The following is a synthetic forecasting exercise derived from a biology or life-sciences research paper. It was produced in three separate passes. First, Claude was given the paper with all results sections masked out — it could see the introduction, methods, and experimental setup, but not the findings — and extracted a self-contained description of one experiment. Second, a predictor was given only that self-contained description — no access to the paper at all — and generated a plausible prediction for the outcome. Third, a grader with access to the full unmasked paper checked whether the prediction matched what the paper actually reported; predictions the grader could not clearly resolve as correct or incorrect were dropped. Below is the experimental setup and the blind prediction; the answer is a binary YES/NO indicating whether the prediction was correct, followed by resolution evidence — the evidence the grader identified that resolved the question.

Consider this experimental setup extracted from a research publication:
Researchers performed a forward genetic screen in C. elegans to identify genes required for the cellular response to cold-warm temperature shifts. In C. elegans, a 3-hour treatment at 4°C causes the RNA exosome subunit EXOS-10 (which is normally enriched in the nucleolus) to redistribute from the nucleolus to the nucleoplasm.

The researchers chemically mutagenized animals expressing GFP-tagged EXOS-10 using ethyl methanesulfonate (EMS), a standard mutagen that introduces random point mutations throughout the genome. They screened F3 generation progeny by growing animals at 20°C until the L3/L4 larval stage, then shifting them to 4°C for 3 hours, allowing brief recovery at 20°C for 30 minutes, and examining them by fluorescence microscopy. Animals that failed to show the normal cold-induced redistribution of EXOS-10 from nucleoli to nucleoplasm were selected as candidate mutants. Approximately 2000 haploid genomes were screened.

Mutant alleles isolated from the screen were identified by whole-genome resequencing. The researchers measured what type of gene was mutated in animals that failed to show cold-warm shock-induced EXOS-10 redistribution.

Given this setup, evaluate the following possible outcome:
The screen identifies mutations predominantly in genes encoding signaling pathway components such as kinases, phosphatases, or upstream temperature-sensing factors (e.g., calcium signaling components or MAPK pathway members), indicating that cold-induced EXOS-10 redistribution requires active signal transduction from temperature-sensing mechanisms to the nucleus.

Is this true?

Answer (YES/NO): NO